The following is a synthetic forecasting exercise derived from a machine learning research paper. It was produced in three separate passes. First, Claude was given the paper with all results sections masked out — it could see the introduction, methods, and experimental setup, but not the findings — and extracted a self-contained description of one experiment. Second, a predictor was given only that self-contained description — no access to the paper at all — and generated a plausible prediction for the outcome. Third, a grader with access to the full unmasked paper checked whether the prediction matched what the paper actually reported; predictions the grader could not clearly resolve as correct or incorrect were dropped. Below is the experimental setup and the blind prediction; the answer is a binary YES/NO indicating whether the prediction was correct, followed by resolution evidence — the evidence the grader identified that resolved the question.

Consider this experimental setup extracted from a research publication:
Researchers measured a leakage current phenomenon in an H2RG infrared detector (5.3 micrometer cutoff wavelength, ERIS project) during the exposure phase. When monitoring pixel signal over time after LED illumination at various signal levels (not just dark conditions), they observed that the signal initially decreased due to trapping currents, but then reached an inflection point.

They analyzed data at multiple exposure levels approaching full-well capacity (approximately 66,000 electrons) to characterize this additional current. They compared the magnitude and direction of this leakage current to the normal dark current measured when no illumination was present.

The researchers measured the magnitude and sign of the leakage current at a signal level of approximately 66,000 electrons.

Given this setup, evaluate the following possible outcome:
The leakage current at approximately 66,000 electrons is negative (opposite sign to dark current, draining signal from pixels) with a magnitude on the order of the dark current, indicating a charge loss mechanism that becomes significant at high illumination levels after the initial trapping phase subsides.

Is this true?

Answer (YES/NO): NO